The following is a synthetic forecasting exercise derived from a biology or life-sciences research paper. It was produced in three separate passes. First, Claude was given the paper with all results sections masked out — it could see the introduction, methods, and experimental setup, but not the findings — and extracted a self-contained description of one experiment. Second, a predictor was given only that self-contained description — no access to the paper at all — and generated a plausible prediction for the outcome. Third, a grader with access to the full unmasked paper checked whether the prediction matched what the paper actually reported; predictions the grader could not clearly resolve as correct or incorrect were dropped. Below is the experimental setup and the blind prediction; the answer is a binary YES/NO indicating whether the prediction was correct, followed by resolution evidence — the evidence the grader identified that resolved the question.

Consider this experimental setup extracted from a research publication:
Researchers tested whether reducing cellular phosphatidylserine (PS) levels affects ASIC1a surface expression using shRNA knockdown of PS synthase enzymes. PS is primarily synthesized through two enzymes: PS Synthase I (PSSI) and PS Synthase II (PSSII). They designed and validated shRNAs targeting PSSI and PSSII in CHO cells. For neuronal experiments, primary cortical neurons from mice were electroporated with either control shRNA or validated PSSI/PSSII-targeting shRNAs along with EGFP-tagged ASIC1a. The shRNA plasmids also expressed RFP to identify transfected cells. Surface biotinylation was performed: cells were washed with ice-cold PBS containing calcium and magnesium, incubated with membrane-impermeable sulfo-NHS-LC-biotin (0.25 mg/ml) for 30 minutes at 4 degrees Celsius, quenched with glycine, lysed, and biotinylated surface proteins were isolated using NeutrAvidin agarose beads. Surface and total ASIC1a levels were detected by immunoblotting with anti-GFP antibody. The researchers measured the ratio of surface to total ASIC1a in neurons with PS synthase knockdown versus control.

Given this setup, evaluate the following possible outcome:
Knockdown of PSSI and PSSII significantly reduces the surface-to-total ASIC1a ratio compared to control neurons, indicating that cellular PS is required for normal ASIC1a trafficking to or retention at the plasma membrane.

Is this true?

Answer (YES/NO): NO